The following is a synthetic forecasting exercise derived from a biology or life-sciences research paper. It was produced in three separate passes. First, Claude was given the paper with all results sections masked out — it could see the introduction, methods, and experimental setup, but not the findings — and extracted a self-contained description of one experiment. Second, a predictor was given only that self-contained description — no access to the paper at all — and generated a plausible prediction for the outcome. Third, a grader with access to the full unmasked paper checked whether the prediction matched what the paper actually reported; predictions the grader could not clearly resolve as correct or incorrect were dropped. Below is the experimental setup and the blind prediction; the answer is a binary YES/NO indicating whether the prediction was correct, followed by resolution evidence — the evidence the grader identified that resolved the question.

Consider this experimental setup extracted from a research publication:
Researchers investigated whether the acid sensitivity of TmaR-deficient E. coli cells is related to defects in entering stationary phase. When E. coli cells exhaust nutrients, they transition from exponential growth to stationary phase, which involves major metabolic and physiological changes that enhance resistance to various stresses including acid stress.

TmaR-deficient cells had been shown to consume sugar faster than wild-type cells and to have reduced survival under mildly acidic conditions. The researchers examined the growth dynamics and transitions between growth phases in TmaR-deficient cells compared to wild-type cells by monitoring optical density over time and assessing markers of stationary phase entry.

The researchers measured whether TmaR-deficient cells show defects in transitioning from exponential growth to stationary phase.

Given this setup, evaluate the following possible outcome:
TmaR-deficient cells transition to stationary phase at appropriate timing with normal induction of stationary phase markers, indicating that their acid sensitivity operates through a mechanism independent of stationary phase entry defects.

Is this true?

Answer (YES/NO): NO